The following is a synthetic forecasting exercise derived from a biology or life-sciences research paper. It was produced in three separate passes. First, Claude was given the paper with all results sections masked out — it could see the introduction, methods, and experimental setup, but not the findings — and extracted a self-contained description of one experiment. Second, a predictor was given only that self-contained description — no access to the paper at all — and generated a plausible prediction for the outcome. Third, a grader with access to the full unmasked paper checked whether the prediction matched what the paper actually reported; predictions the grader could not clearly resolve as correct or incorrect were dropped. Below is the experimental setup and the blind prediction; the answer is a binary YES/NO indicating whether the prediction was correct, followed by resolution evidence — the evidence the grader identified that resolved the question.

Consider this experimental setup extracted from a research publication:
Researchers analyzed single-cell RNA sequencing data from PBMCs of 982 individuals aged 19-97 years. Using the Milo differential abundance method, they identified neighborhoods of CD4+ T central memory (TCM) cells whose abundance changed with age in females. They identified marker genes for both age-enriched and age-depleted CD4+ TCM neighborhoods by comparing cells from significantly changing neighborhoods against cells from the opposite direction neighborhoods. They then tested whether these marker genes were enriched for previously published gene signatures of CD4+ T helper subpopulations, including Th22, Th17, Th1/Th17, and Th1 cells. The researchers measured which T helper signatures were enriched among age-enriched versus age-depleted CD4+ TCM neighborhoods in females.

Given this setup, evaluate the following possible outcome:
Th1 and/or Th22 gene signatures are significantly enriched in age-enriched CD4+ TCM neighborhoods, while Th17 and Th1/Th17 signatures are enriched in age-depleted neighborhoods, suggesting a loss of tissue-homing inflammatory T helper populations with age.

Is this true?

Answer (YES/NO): NO